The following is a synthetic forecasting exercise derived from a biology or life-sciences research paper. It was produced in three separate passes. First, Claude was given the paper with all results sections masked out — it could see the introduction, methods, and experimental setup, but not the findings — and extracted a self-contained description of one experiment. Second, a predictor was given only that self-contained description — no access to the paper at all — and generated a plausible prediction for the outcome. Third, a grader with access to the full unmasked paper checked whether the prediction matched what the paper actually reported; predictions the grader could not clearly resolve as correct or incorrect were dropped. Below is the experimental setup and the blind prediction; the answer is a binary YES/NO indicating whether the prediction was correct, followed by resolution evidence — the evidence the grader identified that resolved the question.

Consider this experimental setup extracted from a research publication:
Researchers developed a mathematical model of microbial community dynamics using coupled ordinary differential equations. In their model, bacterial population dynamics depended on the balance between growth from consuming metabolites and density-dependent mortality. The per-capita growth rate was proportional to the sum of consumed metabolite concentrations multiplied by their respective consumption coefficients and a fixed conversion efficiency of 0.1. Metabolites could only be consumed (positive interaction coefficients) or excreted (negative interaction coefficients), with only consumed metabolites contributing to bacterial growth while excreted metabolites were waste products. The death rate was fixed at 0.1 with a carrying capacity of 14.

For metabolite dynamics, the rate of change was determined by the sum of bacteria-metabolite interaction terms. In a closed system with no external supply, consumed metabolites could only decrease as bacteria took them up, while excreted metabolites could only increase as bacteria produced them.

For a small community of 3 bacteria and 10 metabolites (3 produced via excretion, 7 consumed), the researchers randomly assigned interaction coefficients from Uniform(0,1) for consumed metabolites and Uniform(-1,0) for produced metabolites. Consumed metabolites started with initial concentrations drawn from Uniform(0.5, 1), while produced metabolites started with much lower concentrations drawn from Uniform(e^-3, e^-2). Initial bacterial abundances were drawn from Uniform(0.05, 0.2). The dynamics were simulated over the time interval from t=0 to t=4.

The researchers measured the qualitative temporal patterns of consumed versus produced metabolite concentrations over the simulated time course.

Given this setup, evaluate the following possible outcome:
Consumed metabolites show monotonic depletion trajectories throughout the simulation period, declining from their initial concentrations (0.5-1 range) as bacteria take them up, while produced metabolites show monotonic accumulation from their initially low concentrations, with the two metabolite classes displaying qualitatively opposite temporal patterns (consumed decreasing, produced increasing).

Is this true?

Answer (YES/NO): YES